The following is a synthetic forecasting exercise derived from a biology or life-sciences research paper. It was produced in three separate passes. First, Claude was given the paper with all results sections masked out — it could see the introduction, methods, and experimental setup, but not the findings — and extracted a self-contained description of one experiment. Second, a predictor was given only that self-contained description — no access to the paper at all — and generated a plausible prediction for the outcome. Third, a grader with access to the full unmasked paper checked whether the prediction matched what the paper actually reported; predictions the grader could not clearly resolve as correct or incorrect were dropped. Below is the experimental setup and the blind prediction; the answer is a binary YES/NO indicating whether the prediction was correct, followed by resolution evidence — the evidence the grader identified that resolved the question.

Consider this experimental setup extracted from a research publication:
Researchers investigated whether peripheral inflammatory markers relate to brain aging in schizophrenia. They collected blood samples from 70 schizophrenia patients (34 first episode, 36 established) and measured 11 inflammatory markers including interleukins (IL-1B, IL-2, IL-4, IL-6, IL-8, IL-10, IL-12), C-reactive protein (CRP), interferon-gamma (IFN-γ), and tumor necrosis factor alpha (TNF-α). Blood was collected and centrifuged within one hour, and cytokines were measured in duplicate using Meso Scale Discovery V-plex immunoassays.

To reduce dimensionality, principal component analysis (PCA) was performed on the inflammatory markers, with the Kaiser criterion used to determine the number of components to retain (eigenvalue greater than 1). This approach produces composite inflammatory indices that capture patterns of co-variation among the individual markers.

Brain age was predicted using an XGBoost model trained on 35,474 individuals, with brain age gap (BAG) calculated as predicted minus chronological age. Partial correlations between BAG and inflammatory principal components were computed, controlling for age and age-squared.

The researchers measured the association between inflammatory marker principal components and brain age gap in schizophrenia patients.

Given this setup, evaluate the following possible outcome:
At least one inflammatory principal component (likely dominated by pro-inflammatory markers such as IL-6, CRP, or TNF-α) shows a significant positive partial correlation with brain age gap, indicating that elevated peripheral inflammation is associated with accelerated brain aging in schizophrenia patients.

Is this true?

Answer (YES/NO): NO